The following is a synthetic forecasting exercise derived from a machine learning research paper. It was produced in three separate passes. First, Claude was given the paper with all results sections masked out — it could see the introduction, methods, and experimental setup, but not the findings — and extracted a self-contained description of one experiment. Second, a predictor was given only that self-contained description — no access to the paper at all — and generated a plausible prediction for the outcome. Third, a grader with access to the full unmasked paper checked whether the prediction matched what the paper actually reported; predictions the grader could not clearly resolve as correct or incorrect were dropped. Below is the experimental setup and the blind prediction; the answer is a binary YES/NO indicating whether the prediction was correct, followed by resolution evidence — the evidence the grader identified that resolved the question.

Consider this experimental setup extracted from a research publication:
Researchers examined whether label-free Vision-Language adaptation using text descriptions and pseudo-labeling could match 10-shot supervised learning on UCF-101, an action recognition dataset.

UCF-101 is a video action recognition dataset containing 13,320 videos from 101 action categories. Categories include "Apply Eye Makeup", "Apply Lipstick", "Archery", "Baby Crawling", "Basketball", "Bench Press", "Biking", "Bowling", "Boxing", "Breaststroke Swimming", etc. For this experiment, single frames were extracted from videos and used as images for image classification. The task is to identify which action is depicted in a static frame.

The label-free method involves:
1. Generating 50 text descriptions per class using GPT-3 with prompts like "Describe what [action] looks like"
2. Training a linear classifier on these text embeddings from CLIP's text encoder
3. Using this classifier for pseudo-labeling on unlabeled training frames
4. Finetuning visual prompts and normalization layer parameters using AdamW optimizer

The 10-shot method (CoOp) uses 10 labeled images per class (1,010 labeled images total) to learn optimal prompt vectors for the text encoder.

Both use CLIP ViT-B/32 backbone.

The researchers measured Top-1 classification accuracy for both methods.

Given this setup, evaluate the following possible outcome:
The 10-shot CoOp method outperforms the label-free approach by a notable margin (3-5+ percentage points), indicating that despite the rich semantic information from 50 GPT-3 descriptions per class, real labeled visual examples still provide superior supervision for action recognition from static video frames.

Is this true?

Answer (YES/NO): YES